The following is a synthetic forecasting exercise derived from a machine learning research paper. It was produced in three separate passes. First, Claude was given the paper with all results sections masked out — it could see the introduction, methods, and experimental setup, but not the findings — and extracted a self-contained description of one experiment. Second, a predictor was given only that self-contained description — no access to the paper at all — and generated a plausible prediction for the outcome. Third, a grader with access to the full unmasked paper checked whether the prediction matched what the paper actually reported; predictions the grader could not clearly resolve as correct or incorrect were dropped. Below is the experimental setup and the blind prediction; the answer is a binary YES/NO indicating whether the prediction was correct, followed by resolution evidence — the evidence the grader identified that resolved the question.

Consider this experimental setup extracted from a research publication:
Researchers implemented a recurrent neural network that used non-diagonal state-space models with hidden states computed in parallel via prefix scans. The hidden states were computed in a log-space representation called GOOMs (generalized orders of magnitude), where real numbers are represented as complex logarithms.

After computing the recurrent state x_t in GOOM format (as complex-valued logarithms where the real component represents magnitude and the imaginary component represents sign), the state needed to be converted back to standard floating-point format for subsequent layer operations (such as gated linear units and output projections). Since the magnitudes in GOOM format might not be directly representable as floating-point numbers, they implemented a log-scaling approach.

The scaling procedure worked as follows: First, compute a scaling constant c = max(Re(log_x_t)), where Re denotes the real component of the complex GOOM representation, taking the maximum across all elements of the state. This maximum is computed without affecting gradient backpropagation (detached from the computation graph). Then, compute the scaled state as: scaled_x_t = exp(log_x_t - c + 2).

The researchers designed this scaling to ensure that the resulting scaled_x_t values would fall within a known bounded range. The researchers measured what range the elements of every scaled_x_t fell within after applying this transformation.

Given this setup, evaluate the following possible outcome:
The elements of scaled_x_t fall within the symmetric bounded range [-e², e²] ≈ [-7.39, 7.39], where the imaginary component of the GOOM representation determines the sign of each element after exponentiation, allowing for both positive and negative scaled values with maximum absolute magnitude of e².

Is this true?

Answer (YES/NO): YES